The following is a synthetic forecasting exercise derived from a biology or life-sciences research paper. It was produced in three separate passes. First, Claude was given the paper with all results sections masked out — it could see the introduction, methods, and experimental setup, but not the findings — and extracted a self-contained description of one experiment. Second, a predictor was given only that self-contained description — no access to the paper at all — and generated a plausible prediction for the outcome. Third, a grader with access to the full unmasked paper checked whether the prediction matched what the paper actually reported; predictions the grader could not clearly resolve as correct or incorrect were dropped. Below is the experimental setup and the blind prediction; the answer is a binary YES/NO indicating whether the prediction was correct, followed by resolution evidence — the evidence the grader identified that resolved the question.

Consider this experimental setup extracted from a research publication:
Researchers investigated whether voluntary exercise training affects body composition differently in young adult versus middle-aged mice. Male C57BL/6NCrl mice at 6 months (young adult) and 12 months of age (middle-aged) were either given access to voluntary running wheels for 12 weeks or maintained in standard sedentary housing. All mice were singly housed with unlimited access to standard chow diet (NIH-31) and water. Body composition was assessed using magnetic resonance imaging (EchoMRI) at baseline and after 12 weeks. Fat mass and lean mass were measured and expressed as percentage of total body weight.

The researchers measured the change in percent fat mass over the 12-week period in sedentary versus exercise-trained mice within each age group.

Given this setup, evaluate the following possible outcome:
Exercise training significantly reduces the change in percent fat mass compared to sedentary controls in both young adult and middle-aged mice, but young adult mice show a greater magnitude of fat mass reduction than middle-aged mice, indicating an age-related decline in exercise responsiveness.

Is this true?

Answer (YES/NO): NO